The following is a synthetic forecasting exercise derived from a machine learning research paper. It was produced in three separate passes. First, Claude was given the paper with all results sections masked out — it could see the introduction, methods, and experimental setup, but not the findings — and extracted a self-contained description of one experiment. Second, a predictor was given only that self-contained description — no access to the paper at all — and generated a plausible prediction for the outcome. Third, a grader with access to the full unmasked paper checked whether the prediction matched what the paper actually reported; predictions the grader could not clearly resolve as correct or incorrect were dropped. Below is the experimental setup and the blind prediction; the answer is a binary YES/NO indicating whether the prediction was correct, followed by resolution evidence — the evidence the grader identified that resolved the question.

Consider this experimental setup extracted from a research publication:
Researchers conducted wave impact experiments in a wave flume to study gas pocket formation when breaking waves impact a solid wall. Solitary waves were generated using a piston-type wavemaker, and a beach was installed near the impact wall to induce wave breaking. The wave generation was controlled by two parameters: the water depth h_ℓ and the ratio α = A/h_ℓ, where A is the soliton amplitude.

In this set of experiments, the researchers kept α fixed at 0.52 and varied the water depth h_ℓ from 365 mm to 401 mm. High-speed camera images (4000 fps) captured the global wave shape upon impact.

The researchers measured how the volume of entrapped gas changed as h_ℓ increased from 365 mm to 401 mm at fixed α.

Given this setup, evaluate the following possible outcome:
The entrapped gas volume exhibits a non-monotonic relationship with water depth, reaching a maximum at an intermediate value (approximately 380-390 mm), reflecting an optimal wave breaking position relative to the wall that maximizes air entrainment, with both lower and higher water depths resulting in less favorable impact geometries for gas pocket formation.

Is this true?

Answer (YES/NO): NO